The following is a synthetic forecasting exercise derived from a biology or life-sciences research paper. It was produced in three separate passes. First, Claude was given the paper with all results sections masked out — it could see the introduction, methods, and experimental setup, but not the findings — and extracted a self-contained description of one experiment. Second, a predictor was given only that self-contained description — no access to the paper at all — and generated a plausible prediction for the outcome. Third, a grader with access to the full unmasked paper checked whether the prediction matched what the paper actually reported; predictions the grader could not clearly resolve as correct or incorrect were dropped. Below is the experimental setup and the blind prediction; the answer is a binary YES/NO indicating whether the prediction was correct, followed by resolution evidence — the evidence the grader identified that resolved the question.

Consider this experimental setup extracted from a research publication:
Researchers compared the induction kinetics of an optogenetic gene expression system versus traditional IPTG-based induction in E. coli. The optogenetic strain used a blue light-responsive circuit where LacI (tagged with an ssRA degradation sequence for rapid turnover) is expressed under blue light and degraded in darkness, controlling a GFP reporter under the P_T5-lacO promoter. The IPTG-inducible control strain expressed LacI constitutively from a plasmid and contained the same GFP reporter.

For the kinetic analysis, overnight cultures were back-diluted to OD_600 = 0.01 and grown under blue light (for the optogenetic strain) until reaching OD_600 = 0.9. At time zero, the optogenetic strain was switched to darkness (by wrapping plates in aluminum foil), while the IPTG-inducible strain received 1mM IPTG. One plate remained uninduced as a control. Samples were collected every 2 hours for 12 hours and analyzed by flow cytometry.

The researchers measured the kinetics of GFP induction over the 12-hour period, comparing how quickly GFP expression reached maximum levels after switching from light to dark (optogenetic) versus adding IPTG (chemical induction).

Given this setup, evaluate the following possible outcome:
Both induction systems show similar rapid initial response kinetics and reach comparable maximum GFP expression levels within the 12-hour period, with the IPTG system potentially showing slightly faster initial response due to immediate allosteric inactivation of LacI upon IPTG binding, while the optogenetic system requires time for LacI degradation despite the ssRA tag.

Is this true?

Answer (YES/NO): NO